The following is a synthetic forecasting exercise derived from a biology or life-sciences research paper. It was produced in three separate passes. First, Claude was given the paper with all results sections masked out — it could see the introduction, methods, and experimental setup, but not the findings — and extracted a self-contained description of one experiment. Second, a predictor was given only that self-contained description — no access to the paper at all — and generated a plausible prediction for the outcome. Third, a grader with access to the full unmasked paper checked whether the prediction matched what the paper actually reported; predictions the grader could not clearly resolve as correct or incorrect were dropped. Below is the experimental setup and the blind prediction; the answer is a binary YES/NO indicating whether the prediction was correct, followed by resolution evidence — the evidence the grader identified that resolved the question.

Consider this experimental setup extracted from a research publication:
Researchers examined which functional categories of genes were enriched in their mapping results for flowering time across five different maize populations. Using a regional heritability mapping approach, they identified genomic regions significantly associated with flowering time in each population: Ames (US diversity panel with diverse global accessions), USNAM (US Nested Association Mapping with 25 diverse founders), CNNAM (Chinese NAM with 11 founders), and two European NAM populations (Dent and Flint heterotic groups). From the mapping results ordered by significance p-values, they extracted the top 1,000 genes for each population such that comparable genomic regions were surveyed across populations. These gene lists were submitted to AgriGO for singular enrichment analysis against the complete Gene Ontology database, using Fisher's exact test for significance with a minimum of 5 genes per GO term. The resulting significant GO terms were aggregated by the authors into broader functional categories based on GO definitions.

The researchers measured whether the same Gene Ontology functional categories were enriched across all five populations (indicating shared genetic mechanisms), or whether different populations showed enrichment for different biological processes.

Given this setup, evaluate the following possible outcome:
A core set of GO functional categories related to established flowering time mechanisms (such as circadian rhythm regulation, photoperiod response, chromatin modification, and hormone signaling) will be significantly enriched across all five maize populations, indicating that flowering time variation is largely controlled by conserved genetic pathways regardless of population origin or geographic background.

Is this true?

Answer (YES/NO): NO